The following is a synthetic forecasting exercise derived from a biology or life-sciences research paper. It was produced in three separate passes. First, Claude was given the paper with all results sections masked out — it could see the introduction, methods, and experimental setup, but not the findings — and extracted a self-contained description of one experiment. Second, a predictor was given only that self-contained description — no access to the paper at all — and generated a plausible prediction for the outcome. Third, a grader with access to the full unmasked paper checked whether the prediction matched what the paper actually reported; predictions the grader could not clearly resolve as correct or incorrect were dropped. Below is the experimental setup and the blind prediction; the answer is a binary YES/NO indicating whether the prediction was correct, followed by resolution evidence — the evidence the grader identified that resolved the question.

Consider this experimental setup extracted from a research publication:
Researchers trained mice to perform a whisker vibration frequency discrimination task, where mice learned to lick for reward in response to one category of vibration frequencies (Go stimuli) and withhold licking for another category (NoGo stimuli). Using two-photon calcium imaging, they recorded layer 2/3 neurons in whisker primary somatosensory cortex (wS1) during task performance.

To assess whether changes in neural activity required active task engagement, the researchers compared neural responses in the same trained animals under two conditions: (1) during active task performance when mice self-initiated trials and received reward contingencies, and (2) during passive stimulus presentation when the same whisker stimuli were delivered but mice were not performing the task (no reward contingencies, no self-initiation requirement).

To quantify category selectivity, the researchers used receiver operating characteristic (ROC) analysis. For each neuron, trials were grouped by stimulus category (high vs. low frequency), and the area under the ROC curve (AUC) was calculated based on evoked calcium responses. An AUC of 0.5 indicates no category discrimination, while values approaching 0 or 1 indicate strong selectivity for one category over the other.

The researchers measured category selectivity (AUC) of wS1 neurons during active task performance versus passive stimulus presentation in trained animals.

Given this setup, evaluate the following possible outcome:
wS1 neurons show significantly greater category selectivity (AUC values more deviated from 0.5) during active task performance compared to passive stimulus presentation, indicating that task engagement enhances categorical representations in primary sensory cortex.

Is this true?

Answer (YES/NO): YES